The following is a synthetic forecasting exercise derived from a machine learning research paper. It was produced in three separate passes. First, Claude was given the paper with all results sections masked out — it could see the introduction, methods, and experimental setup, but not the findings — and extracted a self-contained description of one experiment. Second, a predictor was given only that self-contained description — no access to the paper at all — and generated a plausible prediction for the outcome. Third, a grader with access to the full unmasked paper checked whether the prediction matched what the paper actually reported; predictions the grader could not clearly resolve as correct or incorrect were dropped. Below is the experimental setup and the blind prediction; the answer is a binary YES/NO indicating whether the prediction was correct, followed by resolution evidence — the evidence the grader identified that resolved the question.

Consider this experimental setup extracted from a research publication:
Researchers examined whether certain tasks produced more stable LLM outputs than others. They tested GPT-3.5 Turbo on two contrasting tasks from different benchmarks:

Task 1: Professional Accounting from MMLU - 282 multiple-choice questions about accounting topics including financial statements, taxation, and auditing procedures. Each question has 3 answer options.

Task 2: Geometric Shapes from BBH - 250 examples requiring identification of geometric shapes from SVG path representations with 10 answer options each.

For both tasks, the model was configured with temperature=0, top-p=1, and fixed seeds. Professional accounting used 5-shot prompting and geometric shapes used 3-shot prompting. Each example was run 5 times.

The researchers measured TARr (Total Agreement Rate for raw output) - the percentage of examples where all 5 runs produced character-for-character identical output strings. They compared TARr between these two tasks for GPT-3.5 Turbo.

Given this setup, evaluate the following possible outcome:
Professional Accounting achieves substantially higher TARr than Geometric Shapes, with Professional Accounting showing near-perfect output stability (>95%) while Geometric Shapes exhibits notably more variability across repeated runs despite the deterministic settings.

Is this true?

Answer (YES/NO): YES